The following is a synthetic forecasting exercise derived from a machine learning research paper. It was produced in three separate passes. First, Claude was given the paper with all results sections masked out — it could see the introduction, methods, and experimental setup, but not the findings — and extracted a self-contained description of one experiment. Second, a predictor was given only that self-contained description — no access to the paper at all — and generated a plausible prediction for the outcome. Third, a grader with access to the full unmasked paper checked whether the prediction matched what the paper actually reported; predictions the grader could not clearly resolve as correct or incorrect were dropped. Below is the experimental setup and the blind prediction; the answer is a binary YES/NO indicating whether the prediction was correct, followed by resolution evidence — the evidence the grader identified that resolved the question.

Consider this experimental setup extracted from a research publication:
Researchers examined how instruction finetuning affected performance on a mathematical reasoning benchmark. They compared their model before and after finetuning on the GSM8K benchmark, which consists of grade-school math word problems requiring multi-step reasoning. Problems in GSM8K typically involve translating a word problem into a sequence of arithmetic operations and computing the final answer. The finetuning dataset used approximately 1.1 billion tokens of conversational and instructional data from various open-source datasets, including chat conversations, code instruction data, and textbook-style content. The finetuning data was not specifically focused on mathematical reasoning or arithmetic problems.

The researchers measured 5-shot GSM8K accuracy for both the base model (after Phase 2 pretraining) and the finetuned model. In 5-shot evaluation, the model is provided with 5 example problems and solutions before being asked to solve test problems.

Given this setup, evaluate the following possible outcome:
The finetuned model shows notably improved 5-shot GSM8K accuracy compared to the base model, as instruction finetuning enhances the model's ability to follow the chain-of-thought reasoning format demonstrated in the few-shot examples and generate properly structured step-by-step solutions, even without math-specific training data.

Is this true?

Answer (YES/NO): YES